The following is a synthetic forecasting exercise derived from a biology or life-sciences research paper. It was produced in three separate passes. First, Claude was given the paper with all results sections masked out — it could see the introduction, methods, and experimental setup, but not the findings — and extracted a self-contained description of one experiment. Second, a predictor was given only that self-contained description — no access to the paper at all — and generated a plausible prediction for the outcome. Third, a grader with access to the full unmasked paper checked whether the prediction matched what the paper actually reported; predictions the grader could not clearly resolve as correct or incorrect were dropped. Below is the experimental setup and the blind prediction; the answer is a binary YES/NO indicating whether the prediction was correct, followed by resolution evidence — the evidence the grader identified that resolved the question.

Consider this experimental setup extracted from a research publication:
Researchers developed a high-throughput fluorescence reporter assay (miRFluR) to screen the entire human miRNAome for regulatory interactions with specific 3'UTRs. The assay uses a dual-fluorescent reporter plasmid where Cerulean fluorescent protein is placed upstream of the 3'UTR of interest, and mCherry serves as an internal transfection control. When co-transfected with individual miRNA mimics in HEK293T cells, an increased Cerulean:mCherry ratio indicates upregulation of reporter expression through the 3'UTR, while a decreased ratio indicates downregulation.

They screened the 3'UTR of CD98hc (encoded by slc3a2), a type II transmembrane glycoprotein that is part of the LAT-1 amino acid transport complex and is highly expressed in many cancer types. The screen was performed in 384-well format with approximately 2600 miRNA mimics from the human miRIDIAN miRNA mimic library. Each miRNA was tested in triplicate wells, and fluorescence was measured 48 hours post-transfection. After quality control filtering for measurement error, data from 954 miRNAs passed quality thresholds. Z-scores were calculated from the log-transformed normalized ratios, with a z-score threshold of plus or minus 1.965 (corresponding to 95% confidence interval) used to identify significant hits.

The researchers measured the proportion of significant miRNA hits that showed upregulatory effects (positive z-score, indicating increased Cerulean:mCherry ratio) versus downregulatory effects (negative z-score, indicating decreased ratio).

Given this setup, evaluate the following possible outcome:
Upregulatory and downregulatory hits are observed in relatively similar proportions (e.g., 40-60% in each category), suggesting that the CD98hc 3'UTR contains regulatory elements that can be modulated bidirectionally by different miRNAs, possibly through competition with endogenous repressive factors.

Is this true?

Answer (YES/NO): YES